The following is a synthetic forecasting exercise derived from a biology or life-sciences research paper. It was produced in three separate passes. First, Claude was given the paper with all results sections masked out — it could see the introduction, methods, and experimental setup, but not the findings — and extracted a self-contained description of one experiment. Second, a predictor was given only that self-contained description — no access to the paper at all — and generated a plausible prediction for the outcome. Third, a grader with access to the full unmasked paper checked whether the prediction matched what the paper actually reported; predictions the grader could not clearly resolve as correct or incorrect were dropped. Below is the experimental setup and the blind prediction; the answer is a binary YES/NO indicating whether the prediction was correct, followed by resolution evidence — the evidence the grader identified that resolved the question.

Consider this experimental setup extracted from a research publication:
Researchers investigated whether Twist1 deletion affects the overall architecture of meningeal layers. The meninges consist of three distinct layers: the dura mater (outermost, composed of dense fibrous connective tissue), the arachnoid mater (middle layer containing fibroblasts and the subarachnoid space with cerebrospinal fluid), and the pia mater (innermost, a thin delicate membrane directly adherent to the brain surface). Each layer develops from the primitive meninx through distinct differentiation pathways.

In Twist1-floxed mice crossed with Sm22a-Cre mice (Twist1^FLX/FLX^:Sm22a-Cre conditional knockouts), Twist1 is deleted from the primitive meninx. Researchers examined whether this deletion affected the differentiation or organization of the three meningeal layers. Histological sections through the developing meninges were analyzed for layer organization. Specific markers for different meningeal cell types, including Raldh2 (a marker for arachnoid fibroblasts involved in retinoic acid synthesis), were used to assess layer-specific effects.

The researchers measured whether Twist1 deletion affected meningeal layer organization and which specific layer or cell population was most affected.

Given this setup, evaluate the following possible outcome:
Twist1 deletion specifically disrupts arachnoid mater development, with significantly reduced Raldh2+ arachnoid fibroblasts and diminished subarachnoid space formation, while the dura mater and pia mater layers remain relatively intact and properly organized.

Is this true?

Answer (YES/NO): YES